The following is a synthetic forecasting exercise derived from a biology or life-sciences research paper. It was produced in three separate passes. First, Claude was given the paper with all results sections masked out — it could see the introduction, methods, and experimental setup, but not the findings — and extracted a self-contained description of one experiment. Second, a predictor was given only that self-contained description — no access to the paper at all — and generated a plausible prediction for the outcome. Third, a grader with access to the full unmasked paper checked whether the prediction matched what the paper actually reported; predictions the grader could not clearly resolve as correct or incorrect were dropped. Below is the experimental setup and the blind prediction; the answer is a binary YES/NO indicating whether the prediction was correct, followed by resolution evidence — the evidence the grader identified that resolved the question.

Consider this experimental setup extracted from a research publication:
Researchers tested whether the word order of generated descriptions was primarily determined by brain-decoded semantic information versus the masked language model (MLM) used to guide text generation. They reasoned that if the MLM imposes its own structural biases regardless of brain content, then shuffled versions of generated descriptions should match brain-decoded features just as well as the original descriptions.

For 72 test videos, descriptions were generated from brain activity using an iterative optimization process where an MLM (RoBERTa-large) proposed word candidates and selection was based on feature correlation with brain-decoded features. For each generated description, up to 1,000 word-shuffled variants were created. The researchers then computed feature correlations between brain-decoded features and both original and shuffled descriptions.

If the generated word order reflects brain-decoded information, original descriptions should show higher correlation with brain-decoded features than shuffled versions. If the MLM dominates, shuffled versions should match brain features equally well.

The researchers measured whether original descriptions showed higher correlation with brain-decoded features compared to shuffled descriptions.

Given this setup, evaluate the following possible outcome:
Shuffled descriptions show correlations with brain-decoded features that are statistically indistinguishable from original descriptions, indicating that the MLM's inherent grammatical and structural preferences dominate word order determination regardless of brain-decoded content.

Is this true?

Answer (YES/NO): NO